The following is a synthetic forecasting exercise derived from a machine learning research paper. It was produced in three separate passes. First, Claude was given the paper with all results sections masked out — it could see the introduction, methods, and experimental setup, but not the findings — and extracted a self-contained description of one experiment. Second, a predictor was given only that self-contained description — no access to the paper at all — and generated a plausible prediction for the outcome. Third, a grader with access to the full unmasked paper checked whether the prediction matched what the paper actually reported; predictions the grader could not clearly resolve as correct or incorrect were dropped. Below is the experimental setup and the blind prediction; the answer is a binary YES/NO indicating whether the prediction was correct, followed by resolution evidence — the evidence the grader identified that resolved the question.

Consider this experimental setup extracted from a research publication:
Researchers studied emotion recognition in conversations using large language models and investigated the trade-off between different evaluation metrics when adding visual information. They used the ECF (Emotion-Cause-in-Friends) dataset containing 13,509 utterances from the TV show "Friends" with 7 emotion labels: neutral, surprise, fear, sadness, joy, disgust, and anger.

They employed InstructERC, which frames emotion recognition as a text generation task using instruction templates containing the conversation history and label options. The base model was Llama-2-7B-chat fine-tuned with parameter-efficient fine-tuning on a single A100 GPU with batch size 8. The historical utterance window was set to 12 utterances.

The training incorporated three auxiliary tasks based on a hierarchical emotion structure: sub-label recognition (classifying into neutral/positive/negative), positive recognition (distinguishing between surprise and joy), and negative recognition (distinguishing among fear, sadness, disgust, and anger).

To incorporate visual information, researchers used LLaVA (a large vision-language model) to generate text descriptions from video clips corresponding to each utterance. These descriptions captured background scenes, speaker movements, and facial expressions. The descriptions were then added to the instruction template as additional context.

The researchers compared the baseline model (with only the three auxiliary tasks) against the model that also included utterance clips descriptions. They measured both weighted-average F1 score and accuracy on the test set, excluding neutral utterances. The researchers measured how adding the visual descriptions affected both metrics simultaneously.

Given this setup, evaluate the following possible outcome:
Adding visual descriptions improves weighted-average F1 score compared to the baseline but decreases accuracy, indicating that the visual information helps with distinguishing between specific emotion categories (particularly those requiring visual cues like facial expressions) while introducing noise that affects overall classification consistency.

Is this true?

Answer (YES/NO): YES